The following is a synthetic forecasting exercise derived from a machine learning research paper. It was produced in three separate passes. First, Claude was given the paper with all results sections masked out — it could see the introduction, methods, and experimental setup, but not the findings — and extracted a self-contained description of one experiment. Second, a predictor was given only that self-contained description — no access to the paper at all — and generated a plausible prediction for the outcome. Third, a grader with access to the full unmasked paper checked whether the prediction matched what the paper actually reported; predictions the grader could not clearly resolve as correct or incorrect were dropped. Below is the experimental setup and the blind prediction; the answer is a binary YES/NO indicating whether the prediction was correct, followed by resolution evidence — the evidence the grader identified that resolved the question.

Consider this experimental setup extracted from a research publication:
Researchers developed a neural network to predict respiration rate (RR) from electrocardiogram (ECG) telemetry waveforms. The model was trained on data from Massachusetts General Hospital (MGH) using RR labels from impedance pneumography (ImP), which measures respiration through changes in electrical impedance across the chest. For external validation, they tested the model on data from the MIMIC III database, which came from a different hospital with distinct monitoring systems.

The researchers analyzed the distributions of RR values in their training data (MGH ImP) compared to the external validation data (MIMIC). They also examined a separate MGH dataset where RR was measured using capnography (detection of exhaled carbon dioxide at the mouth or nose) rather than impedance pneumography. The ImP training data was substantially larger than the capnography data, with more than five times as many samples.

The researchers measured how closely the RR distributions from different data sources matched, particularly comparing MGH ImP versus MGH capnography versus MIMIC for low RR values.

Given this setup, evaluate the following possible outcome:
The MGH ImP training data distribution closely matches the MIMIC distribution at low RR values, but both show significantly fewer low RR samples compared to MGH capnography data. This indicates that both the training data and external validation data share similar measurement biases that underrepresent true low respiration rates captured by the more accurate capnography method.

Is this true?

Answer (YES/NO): NO